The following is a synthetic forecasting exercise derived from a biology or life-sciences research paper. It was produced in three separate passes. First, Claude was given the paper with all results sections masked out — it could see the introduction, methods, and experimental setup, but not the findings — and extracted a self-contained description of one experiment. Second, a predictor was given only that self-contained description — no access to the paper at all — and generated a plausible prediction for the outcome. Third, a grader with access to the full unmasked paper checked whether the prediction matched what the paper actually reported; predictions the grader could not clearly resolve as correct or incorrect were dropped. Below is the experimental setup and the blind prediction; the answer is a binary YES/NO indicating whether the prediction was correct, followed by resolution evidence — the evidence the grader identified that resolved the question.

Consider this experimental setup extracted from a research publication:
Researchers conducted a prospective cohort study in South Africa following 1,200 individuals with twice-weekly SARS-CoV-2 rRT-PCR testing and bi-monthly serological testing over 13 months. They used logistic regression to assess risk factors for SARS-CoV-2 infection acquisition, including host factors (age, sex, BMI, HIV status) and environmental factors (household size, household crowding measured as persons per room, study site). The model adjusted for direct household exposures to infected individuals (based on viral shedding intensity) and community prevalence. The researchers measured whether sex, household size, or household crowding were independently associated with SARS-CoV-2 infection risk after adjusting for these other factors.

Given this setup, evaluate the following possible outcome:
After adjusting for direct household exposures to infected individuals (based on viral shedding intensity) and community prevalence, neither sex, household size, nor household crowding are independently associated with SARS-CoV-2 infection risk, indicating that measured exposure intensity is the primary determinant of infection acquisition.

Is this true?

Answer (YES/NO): YES